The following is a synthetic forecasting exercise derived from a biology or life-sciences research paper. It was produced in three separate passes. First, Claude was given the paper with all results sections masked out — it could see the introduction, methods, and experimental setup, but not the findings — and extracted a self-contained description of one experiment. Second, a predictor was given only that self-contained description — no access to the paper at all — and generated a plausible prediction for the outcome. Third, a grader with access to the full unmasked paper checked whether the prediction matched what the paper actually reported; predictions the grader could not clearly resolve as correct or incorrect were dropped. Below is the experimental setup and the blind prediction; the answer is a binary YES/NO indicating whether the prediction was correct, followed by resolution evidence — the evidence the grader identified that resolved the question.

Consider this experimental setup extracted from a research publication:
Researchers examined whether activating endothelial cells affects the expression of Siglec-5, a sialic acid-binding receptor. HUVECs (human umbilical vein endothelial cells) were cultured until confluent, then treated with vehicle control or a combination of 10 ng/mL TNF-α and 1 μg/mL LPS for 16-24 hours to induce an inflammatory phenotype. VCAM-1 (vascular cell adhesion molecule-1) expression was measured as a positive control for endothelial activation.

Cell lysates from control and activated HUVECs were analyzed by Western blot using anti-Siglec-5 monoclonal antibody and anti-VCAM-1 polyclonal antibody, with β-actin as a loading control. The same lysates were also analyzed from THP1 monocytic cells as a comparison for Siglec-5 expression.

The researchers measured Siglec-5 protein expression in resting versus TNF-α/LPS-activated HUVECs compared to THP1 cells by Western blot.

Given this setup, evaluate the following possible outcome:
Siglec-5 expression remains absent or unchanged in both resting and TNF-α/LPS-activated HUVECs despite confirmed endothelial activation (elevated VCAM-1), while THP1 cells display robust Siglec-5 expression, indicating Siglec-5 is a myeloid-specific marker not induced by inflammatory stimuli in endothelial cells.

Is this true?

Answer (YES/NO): NO